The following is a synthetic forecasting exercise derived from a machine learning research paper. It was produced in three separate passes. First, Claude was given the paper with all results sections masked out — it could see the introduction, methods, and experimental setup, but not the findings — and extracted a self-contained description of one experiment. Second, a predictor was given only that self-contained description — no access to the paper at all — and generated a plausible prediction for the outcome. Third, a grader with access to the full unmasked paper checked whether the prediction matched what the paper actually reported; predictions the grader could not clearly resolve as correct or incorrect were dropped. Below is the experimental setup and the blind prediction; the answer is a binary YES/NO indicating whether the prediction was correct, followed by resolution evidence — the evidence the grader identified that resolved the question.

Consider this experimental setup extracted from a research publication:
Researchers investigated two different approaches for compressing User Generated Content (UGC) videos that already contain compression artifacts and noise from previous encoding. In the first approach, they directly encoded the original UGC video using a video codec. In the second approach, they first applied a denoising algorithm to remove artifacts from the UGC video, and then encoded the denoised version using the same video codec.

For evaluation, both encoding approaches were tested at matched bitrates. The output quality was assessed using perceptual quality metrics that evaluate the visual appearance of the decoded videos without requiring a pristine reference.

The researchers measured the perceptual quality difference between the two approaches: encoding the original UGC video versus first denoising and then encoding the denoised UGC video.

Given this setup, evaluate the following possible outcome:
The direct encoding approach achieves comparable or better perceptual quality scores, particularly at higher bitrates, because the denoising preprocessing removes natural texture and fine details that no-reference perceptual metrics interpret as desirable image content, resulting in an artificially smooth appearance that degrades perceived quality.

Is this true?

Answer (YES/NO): NO